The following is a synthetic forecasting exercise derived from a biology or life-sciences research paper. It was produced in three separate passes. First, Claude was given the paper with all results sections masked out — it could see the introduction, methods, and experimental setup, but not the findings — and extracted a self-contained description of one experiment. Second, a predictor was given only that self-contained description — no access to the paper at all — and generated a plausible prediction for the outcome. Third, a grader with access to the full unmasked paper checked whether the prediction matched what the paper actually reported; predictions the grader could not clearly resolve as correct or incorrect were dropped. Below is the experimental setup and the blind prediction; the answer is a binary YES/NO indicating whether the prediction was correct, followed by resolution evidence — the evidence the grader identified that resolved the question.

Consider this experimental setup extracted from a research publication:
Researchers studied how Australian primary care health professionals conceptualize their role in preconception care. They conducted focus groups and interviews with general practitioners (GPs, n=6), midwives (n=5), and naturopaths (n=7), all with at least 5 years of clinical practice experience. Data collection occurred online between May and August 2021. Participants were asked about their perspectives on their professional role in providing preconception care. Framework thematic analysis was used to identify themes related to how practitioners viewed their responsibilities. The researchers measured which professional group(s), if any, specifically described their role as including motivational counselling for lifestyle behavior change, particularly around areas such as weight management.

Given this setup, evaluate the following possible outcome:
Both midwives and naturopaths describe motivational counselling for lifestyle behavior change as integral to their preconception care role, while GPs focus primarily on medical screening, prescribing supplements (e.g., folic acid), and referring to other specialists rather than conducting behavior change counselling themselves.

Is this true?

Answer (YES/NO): NO